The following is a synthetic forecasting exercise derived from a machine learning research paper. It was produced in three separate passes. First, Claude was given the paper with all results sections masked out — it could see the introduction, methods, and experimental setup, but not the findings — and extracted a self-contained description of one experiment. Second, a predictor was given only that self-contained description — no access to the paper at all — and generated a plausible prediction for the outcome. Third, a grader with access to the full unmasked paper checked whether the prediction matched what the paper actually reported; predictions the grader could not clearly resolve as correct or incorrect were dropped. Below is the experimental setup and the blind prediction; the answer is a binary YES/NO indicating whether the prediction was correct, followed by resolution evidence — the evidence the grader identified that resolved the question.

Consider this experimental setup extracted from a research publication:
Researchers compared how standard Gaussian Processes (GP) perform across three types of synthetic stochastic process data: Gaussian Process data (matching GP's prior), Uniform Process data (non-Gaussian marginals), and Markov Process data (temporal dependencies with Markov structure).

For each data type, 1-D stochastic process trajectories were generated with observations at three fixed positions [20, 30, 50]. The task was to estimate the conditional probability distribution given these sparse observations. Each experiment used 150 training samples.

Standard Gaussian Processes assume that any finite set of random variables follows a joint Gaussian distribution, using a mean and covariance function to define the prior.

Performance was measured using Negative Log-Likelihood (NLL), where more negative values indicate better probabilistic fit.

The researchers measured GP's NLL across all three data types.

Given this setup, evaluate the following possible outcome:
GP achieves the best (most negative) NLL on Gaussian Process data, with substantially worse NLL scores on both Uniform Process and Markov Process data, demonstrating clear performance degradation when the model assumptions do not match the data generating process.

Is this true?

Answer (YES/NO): NO